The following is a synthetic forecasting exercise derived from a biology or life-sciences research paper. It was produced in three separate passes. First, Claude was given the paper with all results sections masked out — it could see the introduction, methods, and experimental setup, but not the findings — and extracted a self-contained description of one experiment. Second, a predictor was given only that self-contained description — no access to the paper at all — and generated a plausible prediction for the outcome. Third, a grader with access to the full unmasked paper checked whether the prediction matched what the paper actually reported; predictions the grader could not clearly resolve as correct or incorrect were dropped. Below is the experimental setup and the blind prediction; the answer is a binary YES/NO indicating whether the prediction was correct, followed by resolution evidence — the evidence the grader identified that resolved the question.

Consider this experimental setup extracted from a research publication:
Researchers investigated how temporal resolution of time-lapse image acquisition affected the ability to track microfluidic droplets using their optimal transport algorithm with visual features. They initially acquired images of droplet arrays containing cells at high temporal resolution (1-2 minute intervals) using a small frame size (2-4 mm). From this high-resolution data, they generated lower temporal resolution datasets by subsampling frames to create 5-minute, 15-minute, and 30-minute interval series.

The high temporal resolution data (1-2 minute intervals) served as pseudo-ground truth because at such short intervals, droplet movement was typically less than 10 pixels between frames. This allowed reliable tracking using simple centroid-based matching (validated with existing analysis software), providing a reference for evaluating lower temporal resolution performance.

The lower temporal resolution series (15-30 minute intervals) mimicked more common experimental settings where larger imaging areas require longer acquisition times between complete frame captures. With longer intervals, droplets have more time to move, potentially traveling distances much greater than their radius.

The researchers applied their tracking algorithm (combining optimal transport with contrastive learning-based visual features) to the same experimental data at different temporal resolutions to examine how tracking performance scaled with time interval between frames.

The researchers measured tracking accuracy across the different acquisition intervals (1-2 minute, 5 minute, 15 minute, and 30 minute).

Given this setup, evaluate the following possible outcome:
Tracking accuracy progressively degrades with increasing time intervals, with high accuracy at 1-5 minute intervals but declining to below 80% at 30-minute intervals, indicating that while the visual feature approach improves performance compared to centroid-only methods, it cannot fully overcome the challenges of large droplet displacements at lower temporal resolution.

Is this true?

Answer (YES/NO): NO